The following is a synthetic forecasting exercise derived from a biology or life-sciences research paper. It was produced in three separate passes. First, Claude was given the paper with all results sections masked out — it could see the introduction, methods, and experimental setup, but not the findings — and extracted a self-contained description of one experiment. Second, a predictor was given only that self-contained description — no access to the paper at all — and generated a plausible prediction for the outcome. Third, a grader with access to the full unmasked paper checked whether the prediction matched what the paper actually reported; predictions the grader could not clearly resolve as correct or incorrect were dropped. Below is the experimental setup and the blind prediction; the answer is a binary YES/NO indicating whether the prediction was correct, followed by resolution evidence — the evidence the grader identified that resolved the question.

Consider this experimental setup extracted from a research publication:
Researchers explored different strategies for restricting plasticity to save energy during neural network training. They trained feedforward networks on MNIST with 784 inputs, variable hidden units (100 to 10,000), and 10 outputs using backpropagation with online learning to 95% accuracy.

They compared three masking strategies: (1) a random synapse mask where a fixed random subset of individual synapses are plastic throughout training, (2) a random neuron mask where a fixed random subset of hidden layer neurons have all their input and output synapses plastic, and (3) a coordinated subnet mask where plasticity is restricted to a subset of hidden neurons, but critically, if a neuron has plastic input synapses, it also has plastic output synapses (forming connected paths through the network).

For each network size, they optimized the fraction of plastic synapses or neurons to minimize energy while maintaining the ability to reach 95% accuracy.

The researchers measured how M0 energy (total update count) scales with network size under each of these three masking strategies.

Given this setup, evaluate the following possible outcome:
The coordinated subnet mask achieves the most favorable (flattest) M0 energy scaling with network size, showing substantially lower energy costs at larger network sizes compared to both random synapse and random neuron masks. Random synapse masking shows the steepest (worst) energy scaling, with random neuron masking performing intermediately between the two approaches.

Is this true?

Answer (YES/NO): YES